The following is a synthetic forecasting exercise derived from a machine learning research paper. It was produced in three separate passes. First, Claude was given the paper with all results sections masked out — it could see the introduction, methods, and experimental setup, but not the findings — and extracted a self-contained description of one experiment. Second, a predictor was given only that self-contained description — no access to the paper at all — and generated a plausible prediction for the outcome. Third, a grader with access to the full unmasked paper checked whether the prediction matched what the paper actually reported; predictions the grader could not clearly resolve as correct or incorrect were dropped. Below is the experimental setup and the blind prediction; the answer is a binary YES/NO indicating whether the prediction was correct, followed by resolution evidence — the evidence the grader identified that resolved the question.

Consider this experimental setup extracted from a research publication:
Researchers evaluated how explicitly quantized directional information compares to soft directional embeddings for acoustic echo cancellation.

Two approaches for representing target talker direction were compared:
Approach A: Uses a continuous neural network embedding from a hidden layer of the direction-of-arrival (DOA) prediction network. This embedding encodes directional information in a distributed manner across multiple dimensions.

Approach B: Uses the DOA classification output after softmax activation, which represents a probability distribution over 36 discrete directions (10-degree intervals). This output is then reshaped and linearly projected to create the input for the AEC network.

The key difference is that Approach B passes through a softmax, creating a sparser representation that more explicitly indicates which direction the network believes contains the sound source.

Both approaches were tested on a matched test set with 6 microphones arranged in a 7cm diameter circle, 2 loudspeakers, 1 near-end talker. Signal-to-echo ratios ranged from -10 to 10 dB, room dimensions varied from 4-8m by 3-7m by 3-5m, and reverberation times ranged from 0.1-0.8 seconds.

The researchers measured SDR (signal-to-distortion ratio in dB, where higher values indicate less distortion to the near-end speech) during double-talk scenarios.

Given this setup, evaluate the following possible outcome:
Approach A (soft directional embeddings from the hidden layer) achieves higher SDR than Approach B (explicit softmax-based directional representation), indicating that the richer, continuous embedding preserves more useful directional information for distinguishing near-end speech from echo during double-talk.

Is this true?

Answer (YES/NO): NO